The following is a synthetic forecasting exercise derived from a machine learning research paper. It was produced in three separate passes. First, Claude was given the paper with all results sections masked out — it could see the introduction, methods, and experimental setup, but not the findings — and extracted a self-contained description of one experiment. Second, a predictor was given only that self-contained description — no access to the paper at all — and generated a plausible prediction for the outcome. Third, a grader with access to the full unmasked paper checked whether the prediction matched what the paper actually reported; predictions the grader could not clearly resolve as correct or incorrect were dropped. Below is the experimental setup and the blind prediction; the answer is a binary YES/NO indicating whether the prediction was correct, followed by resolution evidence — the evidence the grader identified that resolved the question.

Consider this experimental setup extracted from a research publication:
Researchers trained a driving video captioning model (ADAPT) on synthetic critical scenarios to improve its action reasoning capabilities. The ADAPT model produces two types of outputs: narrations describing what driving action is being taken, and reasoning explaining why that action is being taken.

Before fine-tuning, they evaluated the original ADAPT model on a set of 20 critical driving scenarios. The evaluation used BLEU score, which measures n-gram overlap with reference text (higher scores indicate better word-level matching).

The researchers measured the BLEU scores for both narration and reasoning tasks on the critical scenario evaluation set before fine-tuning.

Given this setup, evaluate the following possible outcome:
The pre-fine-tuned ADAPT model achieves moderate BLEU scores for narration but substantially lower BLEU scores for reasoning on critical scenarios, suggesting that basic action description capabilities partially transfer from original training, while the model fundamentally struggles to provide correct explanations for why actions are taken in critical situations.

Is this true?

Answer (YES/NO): NO